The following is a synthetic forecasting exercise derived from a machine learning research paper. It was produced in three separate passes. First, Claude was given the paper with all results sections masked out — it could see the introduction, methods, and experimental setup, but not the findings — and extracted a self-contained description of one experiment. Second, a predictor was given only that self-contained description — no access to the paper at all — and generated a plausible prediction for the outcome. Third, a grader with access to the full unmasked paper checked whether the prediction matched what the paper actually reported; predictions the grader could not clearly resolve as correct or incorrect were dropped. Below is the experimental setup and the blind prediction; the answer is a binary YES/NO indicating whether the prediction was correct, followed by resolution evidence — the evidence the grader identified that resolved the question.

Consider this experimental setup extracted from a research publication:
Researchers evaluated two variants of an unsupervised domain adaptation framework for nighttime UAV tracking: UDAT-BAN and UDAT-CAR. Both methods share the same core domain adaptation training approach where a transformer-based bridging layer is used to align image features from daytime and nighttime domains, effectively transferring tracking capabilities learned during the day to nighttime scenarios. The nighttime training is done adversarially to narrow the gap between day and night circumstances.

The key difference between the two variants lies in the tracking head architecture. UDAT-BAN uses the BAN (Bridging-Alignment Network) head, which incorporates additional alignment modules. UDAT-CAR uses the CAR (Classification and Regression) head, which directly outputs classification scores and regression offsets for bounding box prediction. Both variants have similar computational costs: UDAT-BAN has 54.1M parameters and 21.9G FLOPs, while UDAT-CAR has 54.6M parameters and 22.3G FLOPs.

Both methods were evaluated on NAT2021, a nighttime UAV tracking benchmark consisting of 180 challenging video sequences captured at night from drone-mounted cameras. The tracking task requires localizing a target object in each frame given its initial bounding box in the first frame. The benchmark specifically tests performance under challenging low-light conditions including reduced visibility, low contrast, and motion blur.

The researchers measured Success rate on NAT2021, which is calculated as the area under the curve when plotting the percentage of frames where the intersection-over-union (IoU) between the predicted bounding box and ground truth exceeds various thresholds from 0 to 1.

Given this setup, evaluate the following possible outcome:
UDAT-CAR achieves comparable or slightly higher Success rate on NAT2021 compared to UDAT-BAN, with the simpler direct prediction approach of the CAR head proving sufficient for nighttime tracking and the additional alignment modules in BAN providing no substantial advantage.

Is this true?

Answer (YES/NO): YES